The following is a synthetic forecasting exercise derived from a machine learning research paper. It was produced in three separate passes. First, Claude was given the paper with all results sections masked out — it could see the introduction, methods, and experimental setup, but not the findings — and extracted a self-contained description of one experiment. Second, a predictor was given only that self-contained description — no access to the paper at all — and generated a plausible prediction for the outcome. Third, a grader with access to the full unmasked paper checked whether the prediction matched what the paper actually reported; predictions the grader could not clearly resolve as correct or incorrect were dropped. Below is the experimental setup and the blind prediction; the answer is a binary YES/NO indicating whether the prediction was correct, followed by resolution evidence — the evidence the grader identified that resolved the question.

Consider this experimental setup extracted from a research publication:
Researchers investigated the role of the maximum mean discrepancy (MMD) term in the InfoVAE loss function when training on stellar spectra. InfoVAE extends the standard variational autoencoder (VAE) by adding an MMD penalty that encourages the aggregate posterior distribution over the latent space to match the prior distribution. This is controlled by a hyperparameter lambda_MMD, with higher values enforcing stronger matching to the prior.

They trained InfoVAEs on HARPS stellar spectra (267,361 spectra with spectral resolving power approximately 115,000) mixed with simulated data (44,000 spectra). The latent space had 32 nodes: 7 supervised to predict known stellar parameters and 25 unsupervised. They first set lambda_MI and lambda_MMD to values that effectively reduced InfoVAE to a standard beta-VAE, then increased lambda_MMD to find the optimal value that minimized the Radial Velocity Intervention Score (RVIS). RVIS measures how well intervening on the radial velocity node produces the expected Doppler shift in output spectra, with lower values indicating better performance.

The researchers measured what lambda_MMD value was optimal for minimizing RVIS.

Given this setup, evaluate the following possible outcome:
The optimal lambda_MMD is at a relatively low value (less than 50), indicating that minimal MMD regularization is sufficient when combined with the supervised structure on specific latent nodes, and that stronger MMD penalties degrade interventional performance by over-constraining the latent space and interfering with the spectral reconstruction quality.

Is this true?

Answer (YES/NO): NO